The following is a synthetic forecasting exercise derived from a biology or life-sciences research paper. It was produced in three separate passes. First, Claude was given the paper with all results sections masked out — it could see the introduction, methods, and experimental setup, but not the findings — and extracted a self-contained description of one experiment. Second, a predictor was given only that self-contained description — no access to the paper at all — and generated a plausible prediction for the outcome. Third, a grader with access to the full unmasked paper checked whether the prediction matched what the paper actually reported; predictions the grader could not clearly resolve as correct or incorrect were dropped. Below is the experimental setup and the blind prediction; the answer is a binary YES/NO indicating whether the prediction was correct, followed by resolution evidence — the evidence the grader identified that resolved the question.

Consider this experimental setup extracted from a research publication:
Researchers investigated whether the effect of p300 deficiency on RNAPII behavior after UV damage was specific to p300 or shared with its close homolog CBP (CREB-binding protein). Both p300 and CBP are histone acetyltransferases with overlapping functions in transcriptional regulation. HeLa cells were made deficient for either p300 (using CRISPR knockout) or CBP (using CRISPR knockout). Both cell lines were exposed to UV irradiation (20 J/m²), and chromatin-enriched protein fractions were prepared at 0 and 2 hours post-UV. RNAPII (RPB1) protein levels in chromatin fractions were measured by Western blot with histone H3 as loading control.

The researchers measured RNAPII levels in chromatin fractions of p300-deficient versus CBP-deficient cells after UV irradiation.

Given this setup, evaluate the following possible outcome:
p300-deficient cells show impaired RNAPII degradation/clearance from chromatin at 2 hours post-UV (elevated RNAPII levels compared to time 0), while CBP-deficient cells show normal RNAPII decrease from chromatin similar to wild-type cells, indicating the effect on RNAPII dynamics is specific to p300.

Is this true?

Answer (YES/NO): YES